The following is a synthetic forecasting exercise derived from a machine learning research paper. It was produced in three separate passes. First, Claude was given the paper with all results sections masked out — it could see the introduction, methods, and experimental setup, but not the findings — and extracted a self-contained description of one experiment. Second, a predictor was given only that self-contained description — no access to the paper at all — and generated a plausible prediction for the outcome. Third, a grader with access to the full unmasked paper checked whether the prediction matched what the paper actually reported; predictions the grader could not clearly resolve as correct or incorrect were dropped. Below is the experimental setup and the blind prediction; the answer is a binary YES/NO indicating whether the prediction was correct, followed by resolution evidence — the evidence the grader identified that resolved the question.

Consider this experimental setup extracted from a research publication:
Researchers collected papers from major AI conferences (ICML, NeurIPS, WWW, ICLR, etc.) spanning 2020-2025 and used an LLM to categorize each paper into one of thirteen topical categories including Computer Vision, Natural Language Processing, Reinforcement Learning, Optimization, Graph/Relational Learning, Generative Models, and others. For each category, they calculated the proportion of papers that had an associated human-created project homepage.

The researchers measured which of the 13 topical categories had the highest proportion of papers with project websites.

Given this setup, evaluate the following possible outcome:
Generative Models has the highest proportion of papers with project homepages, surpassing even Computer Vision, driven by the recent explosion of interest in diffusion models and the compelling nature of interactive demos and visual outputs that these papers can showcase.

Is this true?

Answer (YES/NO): NO